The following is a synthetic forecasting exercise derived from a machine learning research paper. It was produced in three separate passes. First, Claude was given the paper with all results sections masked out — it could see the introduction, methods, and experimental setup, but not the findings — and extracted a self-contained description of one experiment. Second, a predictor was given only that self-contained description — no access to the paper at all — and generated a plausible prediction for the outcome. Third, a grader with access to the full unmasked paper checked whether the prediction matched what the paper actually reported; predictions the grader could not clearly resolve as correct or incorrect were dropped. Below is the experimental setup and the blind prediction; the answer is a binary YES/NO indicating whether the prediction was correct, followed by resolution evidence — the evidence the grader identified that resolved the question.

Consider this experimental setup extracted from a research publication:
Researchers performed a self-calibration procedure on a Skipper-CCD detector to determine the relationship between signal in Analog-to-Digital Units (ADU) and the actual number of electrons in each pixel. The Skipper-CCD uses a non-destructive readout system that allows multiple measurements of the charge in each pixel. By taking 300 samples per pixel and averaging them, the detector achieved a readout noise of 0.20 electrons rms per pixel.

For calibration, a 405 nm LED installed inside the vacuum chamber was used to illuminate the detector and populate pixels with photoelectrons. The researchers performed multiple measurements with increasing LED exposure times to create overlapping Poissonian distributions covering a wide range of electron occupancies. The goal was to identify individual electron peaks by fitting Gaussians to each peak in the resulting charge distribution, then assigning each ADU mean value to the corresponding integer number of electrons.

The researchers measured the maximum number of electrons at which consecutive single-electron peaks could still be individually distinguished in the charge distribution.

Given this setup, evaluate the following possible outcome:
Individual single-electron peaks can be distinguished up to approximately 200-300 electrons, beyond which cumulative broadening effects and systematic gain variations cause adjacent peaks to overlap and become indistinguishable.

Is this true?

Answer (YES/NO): NO